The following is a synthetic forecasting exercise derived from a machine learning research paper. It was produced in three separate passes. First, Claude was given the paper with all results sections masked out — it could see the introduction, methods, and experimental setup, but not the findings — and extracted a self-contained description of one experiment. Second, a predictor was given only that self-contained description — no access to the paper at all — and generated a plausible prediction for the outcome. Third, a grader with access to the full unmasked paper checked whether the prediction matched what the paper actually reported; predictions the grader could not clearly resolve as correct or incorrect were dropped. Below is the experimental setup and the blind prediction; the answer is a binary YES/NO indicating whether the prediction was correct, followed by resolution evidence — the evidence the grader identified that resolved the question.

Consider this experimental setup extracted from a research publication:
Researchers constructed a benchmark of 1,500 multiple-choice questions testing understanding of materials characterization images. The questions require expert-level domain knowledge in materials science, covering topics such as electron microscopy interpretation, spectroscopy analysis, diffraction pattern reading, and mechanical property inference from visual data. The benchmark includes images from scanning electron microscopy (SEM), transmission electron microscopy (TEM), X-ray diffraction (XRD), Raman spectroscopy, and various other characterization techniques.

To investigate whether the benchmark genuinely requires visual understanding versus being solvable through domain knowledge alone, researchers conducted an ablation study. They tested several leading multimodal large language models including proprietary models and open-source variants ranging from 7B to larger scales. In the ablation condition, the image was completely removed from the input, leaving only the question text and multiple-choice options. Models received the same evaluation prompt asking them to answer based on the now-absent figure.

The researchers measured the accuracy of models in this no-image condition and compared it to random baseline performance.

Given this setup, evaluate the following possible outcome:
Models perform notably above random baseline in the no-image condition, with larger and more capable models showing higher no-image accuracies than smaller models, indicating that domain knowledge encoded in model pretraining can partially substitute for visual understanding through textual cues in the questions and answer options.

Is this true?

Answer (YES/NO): NO